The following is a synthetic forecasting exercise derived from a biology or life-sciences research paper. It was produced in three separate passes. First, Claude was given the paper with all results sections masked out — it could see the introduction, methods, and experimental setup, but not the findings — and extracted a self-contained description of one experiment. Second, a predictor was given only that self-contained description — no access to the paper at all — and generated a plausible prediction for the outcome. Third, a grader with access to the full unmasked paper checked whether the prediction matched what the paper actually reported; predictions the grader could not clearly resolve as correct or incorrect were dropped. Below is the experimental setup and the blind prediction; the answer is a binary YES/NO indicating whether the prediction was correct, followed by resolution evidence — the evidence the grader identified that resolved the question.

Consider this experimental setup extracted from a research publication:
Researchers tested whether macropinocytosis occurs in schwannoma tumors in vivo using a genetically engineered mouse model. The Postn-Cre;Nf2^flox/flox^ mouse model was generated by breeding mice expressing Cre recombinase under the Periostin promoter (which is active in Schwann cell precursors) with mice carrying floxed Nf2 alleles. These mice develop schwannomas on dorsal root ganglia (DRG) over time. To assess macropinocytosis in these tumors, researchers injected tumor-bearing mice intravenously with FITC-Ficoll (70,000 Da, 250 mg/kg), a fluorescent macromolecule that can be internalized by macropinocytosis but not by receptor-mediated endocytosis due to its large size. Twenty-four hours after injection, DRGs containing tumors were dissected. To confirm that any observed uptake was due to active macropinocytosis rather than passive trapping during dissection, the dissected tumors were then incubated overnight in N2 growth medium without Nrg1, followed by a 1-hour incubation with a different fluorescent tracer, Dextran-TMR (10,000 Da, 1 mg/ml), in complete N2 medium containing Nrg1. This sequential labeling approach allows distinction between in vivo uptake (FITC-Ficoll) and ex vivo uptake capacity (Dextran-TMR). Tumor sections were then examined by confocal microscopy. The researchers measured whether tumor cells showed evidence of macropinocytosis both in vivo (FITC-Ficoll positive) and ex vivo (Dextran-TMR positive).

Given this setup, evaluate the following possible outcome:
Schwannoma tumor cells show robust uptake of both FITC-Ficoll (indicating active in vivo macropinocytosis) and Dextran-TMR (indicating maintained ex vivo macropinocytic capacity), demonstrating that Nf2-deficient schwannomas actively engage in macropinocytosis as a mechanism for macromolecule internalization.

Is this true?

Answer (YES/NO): YES